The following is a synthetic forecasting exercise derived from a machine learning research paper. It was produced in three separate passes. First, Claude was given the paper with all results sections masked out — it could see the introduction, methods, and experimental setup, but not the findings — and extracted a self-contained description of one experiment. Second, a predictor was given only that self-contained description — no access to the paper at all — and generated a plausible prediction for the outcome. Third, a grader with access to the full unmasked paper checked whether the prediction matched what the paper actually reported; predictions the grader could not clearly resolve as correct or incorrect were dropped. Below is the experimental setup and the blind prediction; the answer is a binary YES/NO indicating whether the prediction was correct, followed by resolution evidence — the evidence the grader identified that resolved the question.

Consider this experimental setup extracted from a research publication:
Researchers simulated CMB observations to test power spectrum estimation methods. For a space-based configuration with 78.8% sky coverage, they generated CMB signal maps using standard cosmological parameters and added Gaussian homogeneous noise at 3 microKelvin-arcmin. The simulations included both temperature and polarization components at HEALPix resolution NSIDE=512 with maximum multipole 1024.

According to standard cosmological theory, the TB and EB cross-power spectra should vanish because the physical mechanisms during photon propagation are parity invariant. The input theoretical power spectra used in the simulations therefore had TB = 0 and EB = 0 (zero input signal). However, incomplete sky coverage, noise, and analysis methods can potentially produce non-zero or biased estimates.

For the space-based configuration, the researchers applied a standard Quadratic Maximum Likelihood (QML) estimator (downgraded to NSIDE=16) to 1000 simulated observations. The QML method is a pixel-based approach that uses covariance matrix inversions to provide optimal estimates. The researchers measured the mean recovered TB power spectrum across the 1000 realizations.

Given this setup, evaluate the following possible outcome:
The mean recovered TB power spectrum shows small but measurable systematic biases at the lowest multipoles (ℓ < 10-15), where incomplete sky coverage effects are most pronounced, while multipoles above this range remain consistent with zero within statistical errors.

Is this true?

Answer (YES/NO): NO